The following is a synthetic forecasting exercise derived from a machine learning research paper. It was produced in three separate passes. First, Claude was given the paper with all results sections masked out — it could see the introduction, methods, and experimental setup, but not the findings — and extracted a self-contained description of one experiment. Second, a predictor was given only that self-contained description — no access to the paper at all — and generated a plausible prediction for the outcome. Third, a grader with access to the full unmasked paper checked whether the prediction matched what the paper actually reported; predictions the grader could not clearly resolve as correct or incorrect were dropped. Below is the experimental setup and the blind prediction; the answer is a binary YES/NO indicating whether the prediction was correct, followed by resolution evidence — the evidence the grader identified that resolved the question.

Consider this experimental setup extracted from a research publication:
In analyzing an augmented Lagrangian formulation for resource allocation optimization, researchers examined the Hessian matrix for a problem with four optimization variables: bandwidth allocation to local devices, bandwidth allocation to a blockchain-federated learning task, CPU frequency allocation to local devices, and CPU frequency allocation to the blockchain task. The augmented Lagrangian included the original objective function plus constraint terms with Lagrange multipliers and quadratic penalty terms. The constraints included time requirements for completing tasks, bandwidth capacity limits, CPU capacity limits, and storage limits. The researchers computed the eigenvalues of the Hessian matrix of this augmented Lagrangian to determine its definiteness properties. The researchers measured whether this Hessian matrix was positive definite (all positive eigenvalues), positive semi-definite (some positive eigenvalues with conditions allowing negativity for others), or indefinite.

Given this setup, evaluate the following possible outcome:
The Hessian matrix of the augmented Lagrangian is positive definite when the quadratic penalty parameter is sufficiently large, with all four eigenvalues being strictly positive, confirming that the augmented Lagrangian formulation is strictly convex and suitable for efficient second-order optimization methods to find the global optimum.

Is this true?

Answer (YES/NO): NO